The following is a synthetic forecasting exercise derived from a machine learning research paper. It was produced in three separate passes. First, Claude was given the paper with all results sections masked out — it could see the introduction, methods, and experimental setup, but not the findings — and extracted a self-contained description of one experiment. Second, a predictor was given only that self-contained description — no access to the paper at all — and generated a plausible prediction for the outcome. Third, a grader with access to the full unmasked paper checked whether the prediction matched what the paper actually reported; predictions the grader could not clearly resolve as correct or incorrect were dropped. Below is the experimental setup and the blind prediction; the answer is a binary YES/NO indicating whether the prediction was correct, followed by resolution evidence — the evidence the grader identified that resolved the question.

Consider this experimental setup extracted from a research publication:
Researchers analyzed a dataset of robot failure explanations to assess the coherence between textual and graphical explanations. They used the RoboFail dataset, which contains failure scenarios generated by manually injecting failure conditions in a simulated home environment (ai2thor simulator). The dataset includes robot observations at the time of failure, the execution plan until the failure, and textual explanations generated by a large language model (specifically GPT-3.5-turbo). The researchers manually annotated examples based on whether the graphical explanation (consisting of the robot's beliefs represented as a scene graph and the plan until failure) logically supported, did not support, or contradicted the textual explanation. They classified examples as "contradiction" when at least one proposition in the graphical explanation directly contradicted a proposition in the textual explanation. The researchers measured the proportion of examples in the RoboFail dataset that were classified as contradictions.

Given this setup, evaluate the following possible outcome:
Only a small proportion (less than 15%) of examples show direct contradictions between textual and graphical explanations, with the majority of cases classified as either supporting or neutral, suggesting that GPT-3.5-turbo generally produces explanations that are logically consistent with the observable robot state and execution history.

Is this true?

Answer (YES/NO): NO